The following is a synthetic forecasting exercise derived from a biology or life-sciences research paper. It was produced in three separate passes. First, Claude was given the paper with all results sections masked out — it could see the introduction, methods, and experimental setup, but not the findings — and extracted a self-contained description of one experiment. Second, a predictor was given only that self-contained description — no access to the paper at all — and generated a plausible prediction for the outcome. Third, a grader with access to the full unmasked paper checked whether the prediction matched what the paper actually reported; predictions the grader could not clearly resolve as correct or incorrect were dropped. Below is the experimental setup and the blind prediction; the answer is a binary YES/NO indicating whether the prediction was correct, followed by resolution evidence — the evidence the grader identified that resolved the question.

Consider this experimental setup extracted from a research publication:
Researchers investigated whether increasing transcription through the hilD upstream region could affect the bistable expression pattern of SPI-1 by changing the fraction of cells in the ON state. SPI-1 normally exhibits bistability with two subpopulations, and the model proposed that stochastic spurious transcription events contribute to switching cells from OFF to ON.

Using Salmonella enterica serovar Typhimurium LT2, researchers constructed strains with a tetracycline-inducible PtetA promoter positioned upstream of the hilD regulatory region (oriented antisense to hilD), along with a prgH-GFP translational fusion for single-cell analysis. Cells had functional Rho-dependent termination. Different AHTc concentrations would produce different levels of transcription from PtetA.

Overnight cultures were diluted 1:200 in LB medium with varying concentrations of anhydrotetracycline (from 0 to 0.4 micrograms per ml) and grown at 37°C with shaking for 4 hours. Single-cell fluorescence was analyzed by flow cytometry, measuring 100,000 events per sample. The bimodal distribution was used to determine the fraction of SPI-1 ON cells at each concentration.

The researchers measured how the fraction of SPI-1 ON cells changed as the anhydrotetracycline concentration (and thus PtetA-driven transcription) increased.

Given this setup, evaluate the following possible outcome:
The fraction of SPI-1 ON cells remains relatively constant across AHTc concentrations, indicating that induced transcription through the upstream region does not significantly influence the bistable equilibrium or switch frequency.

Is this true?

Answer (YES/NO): YES